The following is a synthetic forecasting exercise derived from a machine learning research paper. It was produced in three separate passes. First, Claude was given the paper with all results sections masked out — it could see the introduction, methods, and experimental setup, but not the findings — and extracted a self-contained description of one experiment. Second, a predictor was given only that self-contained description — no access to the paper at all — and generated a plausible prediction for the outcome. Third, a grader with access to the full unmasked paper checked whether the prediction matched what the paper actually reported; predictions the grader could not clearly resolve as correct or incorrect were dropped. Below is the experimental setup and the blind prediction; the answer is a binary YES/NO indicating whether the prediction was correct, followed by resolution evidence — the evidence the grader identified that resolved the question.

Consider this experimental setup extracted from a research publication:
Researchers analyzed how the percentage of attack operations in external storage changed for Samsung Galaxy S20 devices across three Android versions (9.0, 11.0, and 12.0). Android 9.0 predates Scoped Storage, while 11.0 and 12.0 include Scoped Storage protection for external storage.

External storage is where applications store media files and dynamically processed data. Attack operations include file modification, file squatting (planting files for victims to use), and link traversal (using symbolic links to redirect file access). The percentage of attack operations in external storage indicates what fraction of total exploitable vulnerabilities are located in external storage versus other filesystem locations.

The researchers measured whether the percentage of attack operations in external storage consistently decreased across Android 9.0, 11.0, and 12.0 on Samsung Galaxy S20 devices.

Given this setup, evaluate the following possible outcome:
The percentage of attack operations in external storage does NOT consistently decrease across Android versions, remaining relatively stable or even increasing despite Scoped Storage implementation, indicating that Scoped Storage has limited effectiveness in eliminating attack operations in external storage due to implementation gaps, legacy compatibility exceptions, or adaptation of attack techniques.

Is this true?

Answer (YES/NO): NO